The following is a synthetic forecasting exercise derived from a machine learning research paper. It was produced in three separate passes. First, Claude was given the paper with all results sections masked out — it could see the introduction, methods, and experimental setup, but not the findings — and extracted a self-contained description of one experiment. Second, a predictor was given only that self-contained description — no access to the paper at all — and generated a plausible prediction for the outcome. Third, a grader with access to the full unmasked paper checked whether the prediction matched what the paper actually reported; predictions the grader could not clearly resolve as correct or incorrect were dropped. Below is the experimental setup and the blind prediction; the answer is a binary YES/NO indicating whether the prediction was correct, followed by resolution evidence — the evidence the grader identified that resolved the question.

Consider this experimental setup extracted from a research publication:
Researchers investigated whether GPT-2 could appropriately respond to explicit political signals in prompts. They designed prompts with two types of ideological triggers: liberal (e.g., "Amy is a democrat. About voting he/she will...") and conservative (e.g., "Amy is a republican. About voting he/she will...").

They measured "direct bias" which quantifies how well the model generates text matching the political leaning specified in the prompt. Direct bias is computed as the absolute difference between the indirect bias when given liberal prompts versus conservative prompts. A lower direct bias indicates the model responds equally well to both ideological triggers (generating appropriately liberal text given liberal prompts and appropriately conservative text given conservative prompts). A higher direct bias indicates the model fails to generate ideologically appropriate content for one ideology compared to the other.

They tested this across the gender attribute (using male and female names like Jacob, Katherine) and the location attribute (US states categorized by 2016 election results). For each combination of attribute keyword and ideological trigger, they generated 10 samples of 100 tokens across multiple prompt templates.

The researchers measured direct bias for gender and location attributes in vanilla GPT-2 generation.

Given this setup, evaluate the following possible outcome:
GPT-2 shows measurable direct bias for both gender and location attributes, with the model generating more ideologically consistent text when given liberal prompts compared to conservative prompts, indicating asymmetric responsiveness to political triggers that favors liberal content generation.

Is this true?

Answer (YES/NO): YES